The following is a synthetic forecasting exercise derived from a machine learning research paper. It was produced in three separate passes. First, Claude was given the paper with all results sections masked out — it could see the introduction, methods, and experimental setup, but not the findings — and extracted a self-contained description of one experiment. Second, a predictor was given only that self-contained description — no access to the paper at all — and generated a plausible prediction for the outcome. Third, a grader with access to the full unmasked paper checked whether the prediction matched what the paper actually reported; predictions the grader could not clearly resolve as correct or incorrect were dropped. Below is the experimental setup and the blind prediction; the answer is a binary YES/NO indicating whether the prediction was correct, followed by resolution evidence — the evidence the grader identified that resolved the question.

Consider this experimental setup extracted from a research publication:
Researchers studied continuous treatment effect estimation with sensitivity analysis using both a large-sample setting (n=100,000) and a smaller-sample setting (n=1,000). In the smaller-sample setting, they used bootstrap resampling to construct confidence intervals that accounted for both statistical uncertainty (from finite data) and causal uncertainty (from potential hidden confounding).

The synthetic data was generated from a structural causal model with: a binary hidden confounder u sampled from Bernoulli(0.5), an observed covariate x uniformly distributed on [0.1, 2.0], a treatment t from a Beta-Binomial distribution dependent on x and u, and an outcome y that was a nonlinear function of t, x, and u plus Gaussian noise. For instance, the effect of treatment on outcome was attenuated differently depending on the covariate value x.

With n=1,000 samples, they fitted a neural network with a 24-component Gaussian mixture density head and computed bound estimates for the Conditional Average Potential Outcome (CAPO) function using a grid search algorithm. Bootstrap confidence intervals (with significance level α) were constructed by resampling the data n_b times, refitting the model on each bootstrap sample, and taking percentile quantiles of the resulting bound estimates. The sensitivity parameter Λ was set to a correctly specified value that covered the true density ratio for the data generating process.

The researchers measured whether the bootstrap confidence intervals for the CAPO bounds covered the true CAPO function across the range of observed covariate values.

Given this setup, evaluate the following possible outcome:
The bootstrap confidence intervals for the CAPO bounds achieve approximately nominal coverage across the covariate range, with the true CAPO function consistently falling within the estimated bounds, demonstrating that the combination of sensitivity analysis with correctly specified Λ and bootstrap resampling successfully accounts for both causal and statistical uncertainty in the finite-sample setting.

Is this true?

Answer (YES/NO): YES